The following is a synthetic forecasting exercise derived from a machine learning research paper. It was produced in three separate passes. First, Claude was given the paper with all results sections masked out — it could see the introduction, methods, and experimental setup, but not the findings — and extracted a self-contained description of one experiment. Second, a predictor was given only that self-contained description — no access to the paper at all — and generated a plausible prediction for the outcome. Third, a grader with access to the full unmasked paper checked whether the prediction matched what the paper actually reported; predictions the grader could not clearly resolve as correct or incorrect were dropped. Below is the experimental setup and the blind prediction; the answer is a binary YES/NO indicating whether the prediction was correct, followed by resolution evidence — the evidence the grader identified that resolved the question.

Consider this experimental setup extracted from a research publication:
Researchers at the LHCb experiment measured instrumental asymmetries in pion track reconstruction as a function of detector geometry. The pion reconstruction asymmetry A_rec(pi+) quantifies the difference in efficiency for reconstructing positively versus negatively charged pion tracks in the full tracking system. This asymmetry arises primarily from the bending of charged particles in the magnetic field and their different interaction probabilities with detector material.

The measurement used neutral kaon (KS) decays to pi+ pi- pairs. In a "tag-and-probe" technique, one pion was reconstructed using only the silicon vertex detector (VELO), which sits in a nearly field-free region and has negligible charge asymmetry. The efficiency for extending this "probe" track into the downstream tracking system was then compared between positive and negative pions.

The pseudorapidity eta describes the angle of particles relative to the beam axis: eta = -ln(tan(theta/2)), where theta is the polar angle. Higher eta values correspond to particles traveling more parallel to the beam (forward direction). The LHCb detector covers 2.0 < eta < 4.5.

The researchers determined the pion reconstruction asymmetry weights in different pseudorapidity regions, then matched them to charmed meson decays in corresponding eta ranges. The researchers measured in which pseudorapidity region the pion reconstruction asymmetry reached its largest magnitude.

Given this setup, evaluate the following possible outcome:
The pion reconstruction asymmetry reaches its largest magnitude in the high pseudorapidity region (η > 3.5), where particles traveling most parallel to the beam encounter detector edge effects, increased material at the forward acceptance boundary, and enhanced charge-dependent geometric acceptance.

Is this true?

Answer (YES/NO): YES